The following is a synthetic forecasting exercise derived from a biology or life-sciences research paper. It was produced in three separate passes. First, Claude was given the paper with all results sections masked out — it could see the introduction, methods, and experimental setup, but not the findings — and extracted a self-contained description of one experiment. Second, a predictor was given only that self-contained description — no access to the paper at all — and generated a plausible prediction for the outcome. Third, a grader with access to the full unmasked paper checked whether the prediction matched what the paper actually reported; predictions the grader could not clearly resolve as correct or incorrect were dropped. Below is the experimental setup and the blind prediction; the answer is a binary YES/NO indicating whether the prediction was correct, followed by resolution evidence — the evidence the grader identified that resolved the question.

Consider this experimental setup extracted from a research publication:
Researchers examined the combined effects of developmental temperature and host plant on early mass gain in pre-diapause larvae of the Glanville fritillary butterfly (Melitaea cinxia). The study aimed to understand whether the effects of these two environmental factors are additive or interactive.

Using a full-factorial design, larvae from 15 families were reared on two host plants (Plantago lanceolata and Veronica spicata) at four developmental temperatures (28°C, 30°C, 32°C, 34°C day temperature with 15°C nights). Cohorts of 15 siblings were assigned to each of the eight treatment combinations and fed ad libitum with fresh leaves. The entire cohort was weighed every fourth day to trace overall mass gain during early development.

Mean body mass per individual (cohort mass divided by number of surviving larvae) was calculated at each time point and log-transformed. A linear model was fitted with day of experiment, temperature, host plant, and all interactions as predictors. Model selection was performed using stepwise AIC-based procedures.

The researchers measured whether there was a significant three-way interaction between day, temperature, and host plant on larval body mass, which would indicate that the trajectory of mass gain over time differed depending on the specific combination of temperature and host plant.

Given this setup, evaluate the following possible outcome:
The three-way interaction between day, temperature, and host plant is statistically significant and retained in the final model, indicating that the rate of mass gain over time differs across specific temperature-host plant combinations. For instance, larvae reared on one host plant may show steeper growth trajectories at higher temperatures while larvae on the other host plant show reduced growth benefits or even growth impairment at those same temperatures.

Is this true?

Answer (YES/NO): NO